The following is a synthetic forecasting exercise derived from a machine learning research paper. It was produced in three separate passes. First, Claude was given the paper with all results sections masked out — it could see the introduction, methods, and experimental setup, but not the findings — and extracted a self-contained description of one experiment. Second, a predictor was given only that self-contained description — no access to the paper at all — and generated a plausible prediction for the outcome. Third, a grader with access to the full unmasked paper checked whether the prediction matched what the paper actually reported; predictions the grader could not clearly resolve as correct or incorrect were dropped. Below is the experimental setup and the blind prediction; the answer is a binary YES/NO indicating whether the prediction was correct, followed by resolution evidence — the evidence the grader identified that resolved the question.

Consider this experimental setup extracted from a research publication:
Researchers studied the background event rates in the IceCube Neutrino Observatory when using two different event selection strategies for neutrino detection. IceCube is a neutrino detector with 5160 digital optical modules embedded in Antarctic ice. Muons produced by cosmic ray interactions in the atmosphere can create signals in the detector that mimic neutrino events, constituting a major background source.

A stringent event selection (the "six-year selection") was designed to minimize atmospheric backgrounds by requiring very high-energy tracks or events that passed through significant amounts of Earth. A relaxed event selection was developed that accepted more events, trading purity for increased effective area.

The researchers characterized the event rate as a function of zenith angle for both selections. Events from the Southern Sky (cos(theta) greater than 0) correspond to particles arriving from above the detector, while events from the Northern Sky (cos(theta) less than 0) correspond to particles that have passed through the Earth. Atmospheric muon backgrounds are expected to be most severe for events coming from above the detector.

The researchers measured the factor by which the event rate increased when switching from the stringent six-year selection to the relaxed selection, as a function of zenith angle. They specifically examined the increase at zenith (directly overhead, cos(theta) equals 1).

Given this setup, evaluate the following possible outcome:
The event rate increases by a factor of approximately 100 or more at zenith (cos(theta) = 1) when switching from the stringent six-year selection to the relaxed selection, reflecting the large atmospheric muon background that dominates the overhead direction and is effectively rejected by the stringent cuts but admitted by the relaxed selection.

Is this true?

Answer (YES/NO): NO